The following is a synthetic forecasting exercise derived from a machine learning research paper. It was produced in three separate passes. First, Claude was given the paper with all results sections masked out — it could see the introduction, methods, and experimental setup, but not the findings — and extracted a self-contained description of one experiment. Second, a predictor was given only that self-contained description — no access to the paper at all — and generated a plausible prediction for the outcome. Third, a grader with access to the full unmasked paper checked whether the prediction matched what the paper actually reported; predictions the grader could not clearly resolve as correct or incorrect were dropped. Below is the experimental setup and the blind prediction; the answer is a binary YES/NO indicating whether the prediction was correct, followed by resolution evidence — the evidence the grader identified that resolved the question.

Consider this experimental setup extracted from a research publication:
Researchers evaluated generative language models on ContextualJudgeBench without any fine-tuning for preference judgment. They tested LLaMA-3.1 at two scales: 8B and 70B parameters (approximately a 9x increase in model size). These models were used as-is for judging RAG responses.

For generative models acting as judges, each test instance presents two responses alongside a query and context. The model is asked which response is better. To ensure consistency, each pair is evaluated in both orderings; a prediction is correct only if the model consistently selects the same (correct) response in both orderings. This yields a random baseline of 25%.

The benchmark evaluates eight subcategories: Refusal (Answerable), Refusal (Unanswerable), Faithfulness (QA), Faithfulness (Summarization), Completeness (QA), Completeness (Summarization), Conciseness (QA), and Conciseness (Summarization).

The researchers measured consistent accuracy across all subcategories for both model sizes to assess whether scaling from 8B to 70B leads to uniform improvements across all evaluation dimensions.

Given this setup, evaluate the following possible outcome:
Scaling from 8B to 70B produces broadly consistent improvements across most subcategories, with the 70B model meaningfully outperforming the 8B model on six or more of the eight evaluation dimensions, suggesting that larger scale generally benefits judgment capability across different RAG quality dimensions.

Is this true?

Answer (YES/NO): NO